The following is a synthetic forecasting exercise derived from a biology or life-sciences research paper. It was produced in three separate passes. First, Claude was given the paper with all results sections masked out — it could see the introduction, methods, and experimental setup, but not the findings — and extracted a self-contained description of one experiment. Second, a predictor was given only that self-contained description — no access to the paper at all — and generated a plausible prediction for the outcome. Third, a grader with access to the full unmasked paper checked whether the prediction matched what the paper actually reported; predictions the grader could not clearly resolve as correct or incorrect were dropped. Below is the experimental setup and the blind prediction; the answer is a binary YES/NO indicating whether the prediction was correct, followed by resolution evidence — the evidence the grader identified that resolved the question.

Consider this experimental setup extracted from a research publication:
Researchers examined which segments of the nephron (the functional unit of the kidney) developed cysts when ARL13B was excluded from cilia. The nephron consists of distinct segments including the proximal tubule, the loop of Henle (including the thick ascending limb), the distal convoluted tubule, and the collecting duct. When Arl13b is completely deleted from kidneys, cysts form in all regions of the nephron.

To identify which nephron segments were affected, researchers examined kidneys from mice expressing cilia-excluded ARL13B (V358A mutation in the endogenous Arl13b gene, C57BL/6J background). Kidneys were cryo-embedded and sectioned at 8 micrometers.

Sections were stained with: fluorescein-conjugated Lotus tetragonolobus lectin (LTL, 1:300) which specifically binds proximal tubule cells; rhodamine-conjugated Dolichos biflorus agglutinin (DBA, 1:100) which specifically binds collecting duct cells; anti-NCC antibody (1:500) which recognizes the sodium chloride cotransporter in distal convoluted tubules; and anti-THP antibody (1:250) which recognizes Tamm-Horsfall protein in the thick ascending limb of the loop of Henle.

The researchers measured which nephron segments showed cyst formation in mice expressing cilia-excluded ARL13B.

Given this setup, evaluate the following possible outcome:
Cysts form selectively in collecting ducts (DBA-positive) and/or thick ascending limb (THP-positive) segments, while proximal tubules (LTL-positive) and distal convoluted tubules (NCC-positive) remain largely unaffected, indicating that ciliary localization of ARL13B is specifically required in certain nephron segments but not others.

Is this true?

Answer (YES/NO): NO